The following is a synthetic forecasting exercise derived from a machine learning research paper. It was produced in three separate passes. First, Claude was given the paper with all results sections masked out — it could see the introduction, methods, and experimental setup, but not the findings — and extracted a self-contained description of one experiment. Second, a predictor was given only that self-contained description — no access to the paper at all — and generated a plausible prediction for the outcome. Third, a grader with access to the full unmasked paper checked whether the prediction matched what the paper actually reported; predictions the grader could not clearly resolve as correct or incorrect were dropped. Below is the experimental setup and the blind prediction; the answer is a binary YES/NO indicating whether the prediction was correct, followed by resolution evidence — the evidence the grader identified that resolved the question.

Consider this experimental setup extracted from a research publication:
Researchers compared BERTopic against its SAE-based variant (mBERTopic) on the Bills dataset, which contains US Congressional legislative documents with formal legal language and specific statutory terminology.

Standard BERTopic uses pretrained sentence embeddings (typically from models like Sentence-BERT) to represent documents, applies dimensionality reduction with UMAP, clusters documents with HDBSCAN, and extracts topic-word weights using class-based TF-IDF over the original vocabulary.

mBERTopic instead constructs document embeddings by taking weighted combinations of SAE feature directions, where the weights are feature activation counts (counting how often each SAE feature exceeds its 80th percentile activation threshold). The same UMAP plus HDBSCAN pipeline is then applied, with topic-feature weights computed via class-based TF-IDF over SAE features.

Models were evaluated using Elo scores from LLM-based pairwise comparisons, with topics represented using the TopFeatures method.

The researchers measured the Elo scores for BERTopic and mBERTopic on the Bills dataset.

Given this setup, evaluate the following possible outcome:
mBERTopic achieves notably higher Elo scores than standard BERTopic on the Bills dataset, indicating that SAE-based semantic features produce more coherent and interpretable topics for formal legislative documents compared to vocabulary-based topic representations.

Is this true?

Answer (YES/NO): NO